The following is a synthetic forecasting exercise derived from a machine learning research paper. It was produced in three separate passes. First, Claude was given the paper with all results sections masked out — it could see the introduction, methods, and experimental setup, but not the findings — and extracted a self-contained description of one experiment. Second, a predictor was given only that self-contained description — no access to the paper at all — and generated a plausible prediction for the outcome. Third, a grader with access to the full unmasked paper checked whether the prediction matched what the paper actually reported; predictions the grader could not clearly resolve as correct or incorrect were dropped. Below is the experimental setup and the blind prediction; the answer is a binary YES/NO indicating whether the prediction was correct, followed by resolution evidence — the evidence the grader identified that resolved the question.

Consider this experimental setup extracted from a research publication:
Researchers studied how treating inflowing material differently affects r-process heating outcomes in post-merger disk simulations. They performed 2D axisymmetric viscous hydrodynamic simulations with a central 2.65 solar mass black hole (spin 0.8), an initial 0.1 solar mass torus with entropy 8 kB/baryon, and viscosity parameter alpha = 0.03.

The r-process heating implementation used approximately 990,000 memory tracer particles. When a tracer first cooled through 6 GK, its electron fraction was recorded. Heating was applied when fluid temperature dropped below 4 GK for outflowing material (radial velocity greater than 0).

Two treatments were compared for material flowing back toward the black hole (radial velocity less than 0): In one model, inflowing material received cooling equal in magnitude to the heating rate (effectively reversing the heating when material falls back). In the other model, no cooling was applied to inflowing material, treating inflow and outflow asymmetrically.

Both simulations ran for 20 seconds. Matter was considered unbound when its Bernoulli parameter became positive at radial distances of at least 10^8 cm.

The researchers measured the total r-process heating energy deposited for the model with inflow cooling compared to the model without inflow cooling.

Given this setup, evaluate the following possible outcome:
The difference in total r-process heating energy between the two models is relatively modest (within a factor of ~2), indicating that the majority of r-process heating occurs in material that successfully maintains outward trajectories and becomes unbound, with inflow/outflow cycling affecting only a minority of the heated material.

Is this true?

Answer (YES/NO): YES